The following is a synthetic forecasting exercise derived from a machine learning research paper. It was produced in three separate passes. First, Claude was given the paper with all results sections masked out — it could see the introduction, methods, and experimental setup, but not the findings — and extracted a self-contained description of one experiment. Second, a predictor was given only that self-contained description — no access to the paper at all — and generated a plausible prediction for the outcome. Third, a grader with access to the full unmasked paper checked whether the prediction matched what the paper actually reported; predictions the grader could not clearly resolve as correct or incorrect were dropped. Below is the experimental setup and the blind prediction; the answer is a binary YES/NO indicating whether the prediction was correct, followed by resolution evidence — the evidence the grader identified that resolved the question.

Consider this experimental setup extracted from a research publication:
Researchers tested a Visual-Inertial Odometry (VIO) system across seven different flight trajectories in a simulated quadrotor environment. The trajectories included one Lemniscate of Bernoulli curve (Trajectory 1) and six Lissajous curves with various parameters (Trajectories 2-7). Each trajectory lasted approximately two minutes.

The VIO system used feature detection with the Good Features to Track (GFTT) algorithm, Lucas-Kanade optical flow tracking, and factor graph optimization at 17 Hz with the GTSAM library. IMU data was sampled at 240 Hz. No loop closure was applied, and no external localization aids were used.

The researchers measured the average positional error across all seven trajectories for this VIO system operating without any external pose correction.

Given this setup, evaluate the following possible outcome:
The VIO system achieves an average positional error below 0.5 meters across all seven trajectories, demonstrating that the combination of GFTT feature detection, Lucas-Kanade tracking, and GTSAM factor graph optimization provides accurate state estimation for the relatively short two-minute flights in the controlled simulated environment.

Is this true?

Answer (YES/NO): NO